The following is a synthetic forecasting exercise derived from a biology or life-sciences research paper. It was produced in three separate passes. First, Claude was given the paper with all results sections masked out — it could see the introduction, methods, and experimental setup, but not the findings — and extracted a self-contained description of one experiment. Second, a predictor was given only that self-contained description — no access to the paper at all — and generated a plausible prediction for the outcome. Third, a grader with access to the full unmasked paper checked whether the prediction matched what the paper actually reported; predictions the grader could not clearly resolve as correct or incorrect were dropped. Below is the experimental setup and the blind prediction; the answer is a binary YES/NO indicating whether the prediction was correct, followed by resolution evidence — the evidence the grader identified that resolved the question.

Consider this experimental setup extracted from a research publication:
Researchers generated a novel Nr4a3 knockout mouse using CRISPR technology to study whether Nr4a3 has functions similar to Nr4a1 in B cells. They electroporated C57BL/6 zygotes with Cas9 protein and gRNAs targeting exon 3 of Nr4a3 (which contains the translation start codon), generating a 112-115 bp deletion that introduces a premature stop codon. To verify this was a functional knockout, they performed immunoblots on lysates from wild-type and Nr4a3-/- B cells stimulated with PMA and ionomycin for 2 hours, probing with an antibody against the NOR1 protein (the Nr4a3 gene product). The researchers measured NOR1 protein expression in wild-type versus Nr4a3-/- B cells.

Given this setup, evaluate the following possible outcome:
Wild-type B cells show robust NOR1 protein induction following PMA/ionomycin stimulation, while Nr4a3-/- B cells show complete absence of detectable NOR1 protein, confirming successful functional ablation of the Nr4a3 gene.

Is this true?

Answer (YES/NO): NO